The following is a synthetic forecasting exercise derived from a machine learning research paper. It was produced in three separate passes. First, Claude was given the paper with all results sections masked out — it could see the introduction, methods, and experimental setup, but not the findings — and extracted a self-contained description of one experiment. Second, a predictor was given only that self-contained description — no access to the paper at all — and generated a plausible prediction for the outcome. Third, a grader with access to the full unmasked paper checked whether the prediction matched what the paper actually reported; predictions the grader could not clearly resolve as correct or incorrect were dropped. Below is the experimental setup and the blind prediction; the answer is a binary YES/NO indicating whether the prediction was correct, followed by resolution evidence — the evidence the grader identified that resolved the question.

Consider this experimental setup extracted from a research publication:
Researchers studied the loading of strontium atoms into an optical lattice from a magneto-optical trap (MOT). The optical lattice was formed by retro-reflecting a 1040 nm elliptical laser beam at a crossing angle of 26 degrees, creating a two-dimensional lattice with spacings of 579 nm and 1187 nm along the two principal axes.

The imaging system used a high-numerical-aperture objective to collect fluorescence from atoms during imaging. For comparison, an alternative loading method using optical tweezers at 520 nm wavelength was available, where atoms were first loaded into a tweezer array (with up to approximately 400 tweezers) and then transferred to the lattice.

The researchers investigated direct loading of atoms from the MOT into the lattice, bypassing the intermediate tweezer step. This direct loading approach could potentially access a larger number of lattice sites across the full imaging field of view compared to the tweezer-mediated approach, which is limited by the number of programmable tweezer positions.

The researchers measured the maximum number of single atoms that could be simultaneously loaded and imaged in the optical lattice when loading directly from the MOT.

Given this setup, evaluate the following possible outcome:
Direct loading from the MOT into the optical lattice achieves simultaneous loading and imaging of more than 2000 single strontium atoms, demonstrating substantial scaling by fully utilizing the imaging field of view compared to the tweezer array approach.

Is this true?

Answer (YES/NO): YES